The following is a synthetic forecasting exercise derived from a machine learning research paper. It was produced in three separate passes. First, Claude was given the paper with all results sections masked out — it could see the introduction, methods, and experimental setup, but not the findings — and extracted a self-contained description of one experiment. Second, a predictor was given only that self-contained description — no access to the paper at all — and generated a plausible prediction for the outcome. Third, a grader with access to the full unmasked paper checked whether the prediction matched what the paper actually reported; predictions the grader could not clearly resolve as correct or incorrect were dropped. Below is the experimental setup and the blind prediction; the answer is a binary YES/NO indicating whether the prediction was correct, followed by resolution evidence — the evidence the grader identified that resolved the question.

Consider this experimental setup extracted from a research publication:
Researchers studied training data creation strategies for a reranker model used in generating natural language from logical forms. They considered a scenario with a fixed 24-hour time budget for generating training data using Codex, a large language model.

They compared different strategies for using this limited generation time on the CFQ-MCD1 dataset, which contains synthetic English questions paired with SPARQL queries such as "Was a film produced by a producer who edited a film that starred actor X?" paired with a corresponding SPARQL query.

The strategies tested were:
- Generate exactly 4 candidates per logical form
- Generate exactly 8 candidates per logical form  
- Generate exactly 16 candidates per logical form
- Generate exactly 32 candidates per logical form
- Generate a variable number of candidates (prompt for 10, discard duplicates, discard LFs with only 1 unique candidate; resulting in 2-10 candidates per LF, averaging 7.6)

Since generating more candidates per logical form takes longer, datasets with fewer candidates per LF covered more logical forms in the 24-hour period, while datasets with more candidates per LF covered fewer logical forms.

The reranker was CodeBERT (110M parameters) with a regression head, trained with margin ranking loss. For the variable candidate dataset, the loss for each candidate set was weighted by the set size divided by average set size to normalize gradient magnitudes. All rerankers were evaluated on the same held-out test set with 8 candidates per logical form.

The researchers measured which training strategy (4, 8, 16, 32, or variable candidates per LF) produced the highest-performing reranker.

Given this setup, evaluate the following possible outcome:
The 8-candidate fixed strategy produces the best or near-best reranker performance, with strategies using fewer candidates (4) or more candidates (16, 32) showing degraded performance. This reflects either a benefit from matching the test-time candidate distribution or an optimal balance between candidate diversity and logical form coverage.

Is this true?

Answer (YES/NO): NO